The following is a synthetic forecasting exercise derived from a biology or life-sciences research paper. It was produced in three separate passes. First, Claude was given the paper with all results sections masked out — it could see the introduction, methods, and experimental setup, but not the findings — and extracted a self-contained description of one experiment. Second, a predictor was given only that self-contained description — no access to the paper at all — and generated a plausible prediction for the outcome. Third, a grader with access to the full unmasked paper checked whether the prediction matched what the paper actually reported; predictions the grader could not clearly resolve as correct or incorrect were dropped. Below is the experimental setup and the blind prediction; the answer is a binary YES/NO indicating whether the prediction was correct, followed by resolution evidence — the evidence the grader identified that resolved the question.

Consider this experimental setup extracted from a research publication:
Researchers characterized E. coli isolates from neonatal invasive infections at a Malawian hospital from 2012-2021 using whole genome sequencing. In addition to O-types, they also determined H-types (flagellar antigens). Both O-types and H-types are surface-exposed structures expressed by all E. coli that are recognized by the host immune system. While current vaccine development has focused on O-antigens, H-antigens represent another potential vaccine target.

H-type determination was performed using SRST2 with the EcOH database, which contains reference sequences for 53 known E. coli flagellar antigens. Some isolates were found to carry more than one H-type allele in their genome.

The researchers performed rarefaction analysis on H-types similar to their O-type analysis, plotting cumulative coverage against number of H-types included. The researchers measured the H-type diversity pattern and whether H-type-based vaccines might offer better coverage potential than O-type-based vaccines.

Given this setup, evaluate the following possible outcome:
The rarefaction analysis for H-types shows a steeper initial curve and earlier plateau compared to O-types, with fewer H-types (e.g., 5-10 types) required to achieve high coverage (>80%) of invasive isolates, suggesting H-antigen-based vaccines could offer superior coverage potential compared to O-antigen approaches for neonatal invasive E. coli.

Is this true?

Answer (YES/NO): NO